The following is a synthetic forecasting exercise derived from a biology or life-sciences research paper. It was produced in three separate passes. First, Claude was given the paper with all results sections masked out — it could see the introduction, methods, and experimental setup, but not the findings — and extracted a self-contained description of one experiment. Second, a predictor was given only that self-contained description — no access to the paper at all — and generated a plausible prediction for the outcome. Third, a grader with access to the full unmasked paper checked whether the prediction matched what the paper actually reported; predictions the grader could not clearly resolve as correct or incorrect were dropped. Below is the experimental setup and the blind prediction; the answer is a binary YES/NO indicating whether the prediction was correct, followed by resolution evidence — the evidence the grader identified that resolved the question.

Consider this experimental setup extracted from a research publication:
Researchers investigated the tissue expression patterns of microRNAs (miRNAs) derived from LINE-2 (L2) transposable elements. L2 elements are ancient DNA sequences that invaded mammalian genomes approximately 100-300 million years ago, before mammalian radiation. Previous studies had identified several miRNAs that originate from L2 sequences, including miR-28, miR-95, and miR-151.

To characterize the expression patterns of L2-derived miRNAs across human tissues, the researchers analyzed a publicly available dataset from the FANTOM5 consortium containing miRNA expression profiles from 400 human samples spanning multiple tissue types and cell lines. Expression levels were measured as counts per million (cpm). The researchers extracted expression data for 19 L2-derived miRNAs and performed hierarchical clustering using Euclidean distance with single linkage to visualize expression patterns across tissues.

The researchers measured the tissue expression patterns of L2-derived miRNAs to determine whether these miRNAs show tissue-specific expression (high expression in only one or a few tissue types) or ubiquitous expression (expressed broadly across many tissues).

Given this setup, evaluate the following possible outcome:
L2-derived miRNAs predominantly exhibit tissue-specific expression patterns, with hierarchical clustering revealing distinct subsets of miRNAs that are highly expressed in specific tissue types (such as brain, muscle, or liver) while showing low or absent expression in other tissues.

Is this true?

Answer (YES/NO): NO